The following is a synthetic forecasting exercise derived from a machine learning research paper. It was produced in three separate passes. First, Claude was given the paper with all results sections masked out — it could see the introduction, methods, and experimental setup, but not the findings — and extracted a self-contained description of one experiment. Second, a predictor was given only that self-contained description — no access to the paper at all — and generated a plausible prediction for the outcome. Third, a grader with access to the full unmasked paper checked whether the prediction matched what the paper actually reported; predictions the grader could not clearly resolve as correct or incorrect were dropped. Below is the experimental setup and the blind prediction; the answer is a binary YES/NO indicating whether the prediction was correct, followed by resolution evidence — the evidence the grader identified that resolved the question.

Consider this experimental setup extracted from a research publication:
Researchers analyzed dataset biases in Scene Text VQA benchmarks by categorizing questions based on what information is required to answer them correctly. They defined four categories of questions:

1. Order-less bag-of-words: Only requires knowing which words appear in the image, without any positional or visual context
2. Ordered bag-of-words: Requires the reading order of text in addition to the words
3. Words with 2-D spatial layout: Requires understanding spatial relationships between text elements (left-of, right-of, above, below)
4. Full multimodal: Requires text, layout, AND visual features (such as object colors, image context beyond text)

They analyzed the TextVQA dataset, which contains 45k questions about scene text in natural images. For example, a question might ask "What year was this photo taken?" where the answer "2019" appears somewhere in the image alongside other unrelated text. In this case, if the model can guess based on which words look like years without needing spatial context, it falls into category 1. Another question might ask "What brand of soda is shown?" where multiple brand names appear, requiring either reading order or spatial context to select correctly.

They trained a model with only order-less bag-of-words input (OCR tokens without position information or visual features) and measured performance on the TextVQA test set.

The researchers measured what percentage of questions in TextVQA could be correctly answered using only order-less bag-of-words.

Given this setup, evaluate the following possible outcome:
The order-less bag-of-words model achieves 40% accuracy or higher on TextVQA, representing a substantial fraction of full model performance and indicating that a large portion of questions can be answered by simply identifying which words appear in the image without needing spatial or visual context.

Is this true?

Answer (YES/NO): YES